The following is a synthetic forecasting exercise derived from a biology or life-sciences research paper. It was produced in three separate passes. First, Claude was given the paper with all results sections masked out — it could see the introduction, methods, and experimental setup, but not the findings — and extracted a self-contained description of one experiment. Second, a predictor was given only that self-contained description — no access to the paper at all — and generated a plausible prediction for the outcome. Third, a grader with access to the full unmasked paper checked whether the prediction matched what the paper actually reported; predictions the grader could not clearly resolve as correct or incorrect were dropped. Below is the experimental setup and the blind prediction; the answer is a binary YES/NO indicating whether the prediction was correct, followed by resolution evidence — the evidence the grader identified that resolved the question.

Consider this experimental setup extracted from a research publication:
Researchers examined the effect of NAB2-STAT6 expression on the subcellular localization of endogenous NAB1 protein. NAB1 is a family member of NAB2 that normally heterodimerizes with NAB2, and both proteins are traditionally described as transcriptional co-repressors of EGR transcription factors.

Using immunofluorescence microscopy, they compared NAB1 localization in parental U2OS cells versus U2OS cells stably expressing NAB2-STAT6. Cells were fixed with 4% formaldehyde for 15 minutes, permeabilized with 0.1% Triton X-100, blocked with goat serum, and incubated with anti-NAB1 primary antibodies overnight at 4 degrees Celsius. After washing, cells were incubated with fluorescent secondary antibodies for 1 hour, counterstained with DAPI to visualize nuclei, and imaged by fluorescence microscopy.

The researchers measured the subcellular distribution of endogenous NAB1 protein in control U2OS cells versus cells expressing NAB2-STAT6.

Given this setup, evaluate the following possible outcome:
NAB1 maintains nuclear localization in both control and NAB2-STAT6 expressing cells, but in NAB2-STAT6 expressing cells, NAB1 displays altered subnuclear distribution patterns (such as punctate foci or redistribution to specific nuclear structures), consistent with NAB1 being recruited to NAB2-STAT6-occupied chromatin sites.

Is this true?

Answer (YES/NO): NO